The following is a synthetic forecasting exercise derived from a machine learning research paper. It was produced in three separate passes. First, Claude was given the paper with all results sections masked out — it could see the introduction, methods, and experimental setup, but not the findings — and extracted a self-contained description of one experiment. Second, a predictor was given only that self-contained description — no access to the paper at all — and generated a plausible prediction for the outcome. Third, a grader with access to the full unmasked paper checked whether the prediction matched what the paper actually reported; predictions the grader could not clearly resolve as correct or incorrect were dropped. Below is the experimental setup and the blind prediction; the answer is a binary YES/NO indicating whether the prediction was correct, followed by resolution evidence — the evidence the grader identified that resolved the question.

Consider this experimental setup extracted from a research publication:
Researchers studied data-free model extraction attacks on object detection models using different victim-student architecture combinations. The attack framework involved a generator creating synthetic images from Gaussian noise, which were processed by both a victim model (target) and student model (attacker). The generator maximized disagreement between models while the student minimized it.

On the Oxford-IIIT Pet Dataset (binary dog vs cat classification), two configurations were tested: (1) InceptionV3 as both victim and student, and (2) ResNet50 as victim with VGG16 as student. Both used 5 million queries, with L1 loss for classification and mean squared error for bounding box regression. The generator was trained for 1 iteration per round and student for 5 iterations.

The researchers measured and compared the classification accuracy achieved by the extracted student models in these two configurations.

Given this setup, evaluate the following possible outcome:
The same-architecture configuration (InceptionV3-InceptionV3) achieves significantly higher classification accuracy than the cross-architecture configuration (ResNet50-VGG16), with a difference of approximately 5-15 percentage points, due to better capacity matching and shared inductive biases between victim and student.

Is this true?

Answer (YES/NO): NO